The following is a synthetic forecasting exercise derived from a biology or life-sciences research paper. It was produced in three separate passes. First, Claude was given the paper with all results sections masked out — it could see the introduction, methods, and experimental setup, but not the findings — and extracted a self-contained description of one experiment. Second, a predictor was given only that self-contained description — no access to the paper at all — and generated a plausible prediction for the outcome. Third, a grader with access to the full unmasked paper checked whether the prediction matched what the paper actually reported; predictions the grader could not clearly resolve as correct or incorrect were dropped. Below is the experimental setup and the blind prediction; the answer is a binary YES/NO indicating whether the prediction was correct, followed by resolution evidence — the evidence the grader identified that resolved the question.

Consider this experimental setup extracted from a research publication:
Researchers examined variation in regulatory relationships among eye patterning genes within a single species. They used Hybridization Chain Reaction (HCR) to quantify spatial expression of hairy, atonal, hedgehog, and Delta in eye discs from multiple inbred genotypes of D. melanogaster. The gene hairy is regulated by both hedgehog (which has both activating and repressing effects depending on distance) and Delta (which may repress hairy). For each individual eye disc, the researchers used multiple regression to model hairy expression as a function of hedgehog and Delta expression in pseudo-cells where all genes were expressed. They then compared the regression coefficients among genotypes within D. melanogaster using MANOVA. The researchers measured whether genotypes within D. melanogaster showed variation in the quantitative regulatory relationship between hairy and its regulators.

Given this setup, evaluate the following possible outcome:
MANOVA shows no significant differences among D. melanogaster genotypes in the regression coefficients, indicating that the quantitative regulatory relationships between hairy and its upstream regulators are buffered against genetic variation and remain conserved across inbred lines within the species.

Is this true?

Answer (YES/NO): YES